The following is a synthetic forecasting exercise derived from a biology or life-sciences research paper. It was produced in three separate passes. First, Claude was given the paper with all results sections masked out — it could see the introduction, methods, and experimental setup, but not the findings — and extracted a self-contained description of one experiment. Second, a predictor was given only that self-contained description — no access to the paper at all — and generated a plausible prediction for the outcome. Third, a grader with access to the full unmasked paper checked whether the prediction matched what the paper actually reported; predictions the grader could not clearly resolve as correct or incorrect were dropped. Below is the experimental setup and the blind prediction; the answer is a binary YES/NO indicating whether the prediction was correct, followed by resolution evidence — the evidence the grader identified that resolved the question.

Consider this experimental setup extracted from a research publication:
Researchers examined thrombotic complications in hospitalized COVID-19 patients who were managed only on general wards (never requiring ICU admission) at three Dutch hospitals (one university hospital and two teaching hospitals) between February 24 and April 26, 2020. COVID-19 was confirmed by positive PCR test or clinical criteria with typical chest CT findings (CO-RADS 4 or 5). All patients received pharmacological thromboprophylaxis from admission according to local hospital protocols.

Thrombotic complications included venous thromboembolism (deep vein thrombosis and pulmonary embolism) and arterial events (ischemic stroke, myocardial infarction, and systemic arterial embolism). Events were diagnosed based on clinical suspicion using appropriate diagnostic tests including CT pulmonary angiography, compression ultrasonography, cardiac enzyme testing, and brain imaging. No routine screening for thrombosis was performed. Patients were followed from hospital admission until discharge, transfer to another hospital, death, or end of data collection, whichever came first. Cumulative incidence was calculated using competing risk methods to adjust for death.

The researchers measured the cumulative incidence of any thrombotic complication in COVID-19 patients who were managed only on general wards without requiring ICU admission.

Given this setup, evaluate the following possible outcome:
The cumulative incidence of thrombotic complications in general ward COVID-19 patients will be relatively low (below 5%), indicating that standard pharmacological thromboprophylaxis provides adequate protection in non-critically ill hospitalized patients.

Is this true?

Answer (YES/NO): NO